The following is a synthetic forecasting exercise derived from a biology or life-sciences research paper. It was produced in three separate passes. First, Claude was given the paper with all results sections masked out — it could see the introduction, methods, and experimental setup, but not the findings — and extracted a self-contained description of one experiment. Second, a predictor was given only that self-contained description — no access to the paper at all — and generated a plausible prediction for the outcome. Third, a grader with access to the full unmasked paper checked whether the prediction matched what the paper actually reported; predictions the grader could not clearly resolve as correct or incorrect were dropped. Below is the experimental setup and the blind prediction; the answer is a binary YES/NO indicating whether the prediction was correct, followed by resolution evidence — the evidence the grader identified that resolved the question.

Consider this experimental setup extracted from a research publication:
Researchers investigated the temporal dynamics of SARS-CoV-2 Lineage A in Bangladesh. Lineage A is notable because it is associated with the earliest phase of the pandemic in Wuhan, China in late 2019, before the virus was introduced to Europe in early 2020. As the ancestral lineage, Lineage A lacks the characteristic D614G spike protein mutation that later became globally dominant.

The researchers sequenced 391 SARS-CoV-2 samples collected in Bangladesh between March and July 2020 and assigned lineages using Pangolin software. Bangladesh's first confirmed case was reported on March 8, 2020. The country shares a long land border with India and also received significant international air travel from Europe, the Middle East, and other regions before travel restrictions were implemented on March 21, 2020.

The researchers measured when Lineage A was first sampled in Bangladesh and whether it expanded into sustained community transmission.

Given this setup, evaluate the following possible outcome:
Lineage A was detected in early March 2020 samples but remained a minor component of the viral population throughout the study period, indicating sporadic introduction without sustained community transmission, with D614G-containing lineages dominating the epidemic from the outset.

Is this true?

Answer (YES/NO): NO